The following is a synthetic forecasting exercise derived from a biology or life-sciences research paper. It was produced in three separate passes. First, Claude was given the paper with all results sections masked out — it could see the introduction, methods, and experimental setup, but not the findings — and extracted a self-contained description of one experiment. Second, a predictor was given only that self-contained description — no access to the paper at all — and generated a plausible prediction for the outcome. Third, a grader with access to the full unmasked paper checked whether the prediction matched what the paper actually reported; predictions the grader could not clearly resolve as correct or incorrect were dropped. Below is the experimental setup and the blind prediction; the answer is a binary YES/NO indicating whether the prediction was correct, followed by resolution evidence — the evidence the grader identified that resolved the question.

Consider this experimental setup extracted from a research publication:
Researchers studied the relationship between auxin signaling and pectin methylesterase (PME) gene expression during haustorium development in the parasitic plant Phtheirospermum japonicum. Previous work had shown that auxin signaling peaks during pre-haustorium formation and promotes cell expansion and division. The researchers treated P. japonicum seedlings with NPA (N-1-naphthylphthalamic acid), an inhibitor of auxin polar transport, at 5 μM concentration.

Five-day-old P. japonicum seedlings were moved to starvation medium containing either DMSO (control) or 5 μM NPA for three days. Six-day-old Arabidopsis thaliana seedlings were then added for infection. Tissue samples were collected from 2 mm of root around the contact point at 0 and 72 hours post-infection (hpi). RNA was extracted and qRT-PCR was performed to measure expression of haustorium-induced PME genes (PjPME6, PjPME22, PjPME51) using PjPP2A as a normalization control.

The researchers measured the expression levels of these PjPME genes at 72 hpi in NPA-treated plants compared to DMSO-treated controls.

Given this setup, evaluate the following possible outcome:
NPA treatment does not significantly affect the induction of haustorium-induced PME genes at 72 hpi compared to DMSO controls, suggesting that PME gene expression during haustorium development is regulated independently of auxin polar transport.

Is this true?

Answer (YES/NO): NO